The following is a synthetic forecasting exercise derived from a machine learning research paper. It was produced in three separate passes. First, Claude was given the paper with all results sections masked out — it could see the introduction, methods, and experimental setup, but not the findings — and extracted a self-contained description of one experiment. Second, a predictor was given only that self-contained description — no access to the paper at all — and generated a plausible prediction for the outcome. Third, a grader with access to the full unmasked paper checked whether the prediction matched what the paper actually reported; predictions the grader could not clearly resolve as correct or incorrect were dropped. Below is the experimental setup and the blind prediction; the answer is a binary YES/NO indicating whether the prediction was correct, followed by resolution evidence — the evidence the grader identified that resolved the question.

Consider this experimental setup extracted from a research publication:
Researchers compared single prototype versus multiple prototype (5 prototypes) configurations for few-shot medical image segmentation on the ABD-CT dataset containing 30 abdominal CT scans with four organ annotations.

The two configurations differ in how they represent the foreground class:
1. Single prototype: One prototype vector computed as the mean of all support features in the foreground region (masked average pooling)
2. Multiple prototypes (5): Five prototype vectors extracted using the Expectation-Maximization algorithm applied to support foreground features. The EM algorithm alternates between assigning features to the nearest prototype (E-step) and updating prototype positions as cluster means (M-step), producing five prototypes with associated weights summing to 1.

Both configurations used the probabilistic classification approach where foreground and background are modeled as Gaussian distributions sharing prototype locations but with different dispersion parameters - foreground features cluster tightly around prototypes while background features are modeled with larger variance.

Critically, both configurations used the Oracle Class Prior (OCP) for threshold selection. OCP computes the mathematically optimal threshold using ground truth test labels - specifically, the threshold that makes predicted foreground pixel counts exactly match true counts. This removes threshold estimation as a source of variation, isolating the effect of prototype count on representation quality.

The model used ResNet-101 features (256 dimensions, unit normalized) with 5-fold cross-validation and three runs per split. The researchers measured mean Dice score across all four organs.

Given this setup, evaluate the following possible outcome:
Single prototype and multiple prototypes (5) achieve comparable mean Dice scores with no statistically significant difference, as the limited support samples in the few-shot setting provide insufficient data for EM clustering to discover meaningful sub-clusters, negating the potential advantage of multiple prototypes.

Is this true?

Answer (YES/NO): YES